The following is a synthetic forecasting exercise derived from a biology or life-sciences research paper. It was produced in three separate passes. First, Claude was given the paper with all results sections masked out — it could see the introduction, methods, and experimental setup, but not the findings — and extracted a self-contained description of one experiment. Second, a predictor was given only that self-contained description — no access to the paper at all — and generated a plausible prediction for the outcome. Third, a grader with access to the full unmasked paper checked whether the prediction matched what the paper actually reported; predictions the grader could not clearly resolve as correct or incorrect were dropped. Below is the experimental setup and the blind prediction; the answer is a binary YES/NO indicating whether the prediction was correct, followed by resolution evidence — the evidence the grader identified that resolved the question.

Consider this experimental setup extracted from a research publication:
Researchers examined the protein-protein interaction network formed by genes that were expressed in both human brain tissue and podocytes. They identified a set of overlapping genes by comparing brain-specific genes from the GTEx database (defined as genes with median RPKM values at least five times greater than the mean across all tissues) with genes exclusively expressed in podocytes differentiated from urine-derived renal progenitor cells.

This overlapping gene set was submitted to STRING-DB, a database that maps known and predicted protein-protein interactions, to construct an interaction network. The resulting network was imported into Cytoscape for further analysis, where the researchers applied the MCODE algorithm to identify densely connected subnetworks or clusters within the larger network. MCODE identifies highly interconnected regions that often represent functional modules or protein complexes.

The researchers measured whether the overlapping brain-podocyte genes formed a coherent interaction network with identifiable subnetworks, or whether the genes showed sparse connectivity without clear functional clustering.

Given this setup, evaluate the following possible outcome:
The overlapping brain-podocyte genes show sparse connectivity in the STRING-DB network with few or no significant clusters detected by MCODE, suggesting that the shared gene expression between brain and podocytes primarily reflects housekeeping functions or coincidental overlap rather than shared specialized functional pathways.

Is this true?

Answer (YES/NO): NO